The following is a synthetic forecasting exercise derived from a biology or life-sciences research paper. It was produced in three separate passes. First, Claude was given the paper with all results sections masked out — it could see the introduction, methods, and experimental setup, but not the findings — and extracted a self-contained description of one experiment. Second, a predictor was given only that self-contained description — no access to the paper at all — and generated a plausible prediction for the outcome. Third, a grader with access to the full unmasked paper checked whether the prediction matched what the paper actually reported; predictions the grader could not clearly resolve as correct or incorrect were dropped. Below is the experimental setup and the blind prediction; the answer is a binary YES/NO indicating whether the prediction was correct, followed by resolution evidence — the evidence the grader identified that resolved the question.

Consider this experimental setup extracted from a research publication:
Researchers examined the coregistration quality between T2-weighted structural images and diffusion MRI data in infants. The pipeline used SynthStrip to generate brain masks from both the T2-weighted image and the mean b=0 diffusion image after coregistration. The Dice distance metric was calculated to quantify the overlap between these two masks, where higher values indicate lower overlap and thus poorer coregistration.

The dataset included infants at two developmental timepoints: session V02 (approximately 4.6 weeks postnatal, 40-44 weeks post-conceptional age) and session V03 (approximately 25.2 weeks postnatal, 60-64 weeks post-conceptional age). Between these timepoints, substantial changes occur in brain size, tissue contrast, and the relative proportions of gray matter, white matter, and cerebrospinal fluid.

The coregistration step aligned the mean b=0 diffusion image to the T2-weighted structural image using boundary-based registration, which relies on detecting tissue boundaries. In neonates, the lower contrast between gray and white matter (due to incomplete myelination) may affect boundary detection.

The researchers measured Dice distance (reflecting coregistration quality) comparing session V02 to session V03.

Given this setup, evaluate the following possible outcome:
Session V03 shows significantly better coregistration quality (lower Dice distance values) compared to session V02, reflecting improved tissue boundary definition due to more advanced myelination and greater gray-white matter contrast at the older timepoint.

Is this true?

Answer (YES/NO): NO